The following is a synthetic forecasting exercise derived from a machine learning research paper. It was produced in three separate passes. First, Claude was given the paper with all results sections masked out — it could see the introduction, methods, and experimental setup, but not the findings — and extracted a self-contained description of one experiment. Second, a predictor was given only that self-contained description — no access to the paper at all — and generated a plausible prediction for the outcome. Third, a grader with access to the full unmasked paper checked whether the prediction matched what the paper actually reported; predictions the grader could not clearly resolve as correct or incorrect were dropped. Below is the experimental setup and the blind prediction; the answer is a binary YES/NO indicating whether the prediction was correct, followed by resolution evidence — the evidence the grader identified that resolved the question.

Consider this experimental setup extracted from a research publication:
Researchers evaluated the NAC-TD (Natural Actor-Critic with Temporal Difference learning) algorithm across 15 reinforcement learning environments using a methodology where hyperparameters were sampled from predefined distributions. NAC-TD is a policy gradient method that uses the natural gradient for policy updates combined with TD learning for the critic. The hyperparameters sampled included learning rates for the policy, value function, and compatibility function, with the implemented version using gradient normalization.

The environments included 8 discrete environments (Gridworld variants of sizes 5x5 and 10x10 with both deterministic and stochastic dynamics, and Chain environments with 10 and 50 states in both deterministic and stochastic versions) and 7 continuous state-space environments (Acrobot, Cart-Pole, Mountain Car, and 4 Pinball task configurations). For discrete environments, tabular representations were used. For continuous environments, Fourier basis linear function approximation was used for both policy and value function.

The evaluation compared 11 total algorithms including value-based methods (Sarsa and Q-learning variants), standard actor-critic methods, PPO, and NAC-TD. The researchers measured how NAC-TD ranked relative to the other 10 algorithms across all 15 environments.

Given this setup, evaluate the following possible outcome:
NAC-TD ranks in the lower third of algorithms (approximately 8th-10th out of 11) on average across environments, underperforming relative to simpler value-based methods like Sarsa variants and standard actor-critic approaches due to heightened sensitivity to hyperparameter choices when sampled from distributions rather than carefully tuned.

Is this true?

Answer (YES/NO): YES